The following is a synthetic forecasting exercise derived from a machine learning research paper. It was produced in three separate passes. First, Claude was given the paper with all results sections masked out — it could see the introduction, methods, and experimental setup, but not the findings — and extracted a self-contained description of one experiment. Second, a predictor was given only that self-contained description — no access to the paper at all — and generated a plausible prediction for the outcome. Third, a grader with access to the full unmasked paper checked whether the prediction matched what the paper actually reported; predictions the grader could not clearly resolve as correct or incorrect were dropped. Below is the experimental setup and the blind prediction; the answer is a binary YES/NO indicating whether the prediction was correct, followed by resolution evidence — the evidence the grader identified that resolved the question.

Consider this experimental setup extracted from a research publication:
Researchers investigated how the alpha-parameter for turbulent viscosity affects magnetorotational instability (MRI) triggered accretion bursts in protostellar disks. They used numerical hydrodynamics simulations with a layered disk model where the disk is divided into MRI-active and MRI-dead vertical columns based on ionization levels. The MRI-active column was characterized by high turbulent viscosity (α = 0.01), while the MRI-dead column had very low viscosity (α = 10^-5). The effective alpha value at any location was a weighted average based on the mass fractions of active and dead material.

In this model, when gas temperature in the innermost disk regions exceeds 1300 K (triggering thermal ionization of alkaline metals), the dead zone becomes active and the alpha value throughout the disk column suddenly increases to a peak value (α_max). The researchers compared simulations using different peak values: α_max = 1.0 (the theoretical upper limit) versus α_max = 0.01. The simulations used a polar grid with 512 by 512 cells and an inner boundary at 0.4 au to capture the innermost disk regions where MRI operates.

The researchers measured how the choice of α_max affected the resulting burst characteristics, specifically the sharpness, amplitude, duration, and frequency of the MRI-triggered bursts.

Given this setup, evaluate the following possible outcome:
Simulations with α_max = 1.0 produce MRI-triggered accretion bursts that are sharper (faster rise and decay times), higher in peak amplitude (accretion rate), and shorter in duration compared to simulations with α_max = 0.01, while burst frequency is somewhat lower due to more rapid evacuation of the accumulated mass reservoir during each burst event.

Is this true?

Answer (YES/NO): NO